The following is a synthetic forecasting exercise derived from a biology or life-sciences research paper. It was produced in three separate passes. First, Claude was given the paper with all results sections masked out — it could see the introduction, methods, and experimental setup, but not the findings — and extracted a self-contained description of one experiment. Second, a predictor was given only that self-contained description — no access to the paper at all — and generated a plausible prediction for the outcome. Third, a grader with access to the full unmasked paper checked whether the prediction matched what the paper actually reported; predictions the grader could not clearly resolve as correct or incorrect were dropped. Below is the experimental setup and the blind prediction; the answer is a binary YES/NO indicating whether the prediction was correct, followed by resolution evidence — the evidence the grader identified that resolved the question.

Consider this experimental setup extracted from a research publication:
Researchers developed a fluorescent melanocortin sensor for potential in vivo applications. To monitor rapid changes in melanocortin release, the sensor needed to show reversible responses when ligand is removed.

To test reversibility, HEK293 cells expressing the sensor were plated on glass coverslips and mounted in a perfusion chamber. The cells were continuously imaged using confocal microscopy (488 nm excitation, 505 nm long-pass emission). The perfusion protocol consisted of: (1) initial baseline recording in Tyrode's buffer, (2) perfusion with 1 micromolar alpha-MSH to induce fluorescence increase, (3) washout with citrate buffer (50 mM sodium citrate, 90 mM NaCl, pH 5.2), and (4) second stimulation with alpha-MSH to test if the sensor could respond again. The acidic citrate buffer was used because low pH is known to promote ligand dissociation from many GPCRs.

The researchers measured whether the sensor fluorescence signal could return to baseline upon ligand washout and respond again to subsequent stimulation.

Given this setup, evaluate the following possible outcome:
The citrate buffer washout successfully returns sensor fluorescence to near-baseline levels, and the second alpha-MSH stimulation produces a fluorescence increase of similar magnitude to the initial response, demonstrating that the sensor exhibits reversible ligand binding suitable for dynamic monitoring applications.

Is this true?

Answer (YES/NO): YES